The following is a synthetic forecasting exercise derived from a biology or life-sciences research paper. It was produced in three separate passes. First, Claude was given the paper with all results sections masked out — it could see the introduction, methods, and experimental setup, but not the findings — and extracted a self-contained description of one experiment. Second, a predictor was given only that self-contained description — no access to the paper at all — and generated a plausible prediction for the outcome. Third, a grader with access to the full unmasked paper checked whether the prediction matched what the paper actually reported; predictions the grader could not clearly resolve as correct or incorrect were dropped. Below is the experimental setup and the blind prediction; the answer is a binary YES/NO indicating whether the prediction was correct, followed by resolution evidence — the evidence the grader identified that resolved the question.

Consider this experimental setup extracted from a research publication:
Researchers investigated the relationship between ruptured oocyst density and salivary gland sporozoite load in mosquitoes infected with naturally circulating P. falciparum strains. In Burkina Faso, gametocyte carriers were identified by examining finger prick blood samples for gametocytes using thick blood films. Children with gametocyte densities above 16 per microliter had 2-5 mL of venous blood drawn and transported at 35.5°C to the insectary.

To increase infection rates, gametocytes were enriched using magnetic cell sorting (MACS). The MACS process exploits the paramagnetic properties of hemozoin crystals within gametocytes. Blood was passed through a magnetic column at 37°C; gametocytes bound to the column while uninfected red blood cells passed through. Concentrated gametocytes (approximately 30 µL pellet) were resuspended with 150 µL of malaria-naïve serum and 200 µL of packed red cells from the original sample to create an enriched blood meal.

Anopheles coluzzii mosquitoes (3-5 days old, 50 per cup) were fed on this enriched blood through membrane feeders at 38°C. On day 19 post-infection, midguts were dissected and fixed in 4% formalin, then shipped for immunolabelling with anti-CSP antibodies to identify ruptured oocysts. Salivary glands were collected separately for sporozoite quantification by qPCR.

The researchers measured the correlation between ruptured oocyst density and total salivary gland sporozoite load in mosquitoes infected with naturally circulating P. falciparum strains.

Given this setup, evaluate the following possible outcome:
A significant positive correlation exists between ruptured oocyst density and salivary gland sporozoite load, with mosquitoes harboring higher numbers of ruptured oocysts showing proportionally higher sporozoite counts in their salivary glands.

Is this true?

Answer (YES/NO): YES